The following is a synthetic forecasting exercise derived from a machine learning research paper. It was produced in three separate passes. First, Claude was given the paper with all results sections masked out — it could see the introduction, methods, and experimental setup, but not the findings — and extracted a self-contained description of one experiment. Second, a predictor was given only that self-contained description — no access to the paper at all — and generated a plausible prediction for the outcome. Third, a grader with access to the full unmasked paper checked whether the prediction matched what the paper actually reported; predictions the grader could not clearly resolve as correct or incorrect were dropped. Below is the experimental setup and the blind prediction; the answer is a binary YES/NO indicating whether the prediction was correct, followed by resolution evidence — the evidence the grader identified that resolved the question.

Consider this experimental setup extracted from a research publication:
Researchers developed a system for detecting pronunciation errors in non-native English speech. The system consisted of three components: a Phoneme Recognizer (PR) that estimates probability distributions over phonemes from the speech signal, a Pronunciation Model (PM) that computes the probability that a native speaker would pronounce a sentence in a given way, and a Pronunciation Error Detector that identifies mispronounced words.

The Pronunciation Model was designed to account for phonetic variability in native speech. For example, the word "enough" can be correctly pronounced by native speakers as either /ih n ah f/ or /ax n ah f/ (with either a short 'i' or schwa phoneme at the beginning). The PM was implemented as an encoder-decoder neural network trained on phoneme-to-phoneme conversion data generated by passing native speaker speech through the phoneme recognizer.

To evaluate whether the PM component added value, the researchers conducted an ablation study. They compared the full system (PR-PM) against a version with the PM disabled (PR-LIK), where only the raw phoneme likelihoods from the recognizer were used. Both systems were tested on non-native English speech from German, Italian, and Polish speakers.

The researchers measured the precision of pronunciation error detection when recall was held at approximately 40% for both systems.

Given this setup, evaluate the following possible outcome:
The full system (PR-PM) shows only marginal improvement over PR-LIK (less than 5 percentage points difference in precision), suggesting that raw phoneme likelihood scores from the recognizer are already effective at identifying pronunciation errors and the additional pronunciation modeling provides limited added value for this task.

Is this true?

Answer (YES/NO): NO